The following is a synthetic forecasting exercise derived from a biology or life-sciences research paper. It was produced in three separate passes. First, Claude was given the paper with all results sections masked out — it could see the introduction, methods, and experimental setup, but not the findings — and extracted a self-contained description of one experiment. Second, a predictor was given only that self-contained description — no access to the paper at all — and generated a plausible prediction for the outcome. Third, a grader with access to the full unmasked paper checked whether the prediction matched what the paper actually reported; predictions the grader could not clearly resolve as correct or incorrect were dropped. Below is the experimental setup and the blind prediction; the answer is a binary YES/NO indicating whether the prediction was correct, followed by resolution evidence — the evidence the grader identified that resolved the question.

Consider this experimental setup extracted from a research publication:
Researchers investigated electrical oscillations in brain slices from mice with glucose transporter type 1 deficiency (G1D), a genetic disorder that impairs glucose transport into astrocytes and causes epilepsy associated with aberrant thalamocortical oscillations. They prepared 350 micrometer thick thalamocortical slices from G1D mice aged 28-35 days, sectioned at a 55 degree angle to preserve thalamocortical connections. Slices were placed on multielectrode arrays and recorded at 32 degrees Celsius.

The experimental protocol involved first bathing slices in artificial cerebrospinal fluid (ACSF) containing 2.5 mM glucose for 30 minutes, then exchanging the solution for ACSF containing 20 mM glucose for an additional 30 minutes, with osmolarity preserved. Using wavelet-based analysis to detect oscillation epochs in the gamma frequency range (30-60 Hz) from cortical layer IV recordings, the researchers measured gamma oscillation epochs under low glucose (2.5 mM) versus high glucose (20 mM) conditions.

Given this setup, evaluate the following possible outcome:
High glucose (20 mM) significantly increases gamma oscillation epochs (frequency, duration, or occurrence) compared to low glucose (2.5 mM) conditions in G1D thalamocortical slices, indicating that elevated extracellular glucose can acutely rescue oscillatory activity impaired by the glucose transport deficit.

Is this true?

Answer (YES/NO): YES